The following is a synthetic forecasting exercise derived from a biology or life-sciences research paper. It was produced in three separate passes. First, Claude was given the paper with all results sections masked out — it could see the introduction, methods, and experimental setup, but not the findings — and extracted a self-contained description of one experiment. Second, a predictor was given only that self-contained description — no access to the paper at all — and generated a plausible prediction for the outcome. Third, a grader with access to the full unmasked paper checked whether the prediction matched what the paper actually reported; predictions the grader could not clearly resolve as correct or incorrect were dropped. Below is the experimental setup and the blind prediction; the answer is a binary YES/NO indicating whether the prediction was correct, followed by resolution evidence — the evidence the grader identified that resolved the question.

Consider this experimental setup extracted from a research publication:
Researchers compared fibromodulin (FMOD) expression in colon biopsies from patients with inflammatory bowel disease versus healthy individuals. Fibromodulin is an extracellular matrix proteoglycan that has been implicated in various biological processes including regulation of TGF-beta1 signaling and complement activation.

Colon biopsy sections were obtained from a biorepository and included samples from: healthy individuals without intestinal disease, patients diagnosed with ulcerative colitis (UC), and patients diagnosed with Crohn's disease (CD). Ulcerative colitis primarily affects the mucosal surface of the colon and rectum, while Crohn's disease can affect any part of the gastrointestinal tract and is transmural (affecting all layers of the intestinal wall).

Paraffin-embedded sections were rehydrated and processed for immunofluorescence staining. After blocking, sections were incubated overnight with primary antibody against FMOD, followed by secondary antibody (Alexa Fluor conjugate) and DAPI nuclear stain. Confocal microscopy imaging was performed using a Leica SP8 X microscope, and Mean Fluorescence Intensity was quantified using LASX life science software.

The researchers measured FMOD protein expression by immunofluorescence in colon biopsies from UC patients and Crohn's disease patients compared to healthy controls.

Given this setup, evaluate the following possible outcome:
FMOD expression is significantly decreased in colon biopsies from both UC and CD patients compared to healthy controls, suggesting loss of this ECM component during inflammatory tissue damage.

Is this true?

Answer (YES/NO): NO